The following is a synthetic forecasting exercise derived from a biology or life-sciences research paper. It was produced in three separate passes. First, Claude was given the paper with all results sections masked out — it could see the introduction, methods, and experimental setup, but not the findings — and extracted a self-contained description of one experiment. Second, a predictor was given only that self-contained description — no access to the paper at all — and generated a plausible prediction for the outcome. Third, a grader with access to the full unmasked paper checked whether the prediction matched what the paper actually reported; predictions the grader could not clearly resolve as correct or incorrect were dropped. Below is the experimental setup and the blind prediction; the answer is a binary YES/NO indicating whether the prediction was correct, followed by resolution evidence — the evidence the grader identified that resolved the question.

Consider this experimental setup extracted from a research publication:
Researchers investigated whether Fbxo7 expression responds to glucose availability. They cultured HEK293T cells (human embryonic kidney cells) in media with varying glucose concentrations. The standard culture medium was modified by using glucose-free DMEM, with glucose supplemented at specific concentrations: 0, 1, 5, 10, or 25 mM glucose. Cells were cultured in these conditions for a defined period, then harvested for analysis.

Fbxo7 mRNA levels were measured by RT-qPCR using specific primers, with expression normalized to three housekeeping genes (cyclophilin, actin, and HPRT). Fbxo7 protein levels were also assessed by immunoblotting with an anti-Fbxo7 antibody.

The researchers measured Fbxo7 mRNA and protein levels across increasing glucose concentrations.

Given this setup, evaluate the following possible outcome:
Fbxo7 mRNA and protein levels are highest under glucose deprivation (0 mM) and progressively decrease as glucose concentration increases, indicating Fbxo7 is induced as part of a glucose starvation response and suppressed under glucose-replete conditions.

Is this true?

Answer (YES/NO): NO